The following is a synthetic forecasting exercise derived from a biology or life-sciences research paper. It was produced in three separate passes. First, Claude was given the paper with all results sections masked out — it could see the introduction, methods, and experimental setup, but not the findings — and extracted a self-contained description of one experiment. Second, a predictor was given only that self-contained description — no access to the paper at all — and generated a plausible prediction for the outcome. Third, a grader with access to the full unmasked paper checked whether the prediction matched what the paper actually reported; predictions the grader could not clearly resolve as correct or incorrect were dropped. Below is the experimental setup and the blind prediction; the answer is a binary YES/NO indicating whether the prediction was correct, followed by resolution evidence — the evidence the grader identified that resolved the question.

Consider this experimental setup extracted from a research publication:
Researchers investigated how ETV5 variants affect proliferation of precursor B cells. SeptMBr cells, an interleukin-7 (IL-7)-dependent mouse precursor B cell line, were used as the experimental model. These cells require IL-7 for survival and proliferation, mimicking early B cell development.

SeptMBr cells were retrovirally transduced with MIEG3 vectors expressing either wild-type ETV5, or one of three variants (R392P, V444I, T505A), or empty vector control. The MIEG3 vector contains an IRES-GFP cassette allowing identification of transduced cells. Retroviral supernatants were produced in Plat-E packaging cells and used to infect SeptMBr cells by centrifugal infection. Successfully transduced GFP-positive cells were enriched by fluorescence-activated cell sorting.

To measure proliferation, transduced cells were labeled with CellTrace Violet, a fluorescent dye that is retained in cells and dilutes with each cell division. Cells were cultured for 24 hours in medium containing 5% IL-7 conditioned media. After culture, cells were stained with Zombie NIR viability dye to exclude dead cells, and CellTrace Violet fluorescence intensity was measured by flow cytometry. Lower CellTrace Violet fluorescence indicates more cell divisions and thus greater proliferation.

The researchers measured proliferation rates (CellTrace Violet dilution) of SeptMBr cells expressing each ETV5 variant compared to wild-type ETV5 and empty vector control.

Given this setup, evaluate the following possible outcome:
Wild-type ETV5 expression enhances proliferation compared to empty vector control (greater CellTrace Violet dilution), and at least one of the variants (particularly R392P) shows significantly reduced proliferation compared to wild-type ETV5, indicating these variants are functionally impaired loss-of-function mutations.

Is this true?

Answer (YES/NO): NO